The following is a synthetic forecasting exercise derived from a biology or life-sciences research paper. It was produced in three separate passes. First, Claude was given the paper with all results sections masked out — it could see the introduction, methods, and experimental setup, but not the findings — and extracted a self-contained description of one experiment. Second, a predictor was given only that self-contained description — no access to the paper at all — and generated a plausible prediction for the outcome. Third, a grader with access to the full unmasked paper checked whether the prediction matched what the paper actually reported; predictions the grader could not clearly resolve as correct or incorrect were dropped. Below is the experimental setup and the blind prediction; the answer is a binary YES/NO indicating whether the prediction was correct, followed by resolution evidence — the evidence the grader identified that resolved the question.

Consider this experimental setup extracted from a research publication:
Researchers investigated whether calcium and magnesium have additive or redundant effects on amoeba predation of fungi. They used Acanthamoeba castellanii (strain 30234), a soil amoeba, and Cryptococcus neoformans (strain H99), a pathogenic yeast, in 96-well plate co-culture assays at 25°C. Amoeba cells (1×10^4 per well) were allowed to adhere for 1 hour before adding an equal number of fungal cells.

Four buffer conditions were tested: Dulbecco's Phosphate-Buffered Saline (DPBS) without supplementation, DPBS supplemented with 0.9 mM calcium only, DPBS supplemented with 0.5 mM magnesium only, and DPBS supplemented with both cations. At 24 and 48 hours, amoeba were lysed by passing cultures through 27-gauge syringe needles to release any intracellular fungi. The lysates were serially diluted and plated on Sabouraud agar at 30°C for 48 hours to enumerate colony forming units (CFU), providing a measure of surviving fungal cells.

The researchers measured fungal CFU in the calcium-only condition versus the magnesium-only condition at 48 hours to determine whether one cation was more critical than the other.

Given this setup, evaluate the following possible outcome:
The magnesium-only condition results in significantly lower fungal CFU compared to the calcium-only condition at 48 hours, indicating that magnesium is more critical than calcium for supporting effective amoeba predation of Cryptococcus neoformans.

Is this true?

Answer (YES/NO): YES